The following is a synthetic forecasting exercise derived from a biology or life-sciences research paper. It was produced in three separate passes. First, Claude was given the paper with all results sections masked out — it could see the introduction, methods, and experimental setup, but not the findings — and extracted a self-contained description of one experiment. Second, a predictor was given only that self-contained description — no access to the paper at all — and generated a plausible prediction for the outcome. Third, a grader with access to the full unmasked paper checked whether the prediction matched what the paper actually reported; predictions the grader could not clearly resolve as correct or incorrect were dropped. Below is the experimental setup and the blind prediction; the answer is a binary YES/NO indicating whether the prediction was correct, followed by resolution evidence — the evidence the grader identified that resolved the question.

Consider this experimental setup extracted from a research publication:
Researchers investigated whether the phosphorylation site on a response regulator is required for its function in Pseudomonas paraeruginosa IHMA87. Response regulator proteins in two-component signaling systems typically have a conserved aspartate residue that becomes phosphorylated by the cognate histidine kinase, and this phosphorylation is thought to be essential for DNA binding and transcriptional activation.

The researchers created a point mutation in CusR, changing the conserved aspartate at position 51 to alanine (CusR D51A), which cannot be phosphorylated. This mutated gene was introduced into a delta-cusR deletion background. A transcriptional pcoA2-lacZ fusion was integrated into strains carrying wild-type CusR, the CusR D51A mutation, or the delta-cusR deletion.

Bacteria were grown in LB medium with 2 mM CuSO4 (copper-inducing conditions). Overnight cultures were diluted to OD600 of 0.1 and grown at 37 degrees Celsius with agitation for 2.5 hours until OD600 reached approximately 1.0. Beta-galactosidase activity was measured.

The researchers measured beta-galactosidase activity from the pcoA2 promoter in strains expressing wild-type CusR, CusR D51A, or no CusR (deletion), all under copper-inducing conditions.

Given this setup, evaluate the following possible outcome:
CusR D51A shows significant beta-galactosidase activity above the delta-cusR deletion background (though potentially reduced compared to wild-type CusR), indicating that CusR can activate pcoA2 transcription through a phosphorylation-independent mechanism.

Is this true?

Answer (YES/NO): NO